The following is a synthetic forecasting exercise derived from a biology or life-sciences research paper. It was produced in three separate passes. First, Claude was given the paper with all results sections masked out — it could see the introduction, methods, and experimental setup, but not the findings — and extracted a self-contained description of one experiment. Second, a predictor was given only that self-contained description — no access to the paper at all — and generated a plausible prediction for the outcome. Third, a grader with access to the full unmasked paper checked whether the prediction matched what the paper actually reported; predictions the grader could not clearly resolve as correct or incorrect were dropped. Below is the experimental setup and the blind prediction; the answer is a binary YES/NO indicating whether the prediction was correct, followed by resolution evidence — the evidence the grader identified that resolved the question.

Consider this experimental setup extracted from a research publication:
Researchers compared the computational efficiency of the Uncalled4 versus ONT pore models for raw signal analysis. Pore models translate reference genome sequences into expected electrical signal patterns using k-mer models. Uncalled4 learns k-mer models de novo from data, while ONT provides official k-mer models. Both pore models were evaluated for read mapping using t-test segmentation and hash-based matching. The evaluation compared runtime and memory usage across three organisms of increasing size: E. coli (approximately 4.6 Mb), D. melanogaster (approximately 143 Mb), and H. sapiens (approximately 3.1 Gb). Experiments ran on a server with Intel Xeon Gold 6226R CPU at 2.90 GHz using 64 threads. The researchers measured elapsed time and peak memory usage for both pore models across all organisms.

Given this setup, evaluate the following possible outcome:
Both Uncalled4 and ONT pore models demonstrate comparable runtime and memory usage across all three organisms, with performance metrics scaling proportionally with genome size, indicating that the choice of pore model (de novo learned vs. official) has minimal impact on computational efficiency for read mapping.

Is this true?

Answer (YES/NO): NO